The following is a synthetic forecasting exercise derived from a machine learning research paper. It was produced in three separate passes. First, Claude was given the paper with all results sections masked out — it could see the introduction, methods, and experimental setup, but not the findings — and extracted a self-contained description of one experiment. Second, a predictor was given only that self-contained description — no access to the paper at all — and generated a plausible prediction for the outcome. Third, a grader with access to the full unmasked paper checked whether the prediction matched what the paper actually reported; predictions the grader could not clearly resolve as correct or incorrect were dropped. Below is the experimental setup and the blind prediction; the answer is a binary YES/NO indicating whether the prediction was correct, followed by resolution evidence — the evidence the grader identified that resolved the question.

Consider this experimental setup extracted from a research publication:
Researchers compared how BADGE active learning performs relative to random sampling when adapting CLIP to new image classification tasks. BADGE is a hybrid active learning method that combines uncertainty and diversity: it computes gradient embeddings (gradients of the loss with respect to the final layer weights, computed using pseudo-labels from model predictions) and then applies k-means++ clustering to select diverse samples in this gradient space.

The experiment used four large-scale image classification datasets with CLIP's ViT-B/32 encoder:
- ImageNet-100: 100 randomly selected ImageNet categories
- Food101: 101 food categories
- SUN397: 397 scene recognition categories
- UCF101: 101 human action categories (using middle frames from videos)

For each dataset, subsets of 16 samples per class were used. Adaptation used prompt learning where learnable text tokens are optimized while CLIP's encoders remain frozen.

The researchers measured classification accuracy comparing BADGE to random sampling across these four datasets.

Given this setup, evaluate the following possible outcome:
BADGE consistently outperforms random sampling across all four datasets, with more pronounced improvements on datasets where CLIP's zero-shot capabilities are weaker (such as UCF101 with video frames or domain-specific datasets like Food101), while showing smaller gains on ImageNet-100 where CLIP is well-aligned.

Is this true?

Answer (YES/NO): NO